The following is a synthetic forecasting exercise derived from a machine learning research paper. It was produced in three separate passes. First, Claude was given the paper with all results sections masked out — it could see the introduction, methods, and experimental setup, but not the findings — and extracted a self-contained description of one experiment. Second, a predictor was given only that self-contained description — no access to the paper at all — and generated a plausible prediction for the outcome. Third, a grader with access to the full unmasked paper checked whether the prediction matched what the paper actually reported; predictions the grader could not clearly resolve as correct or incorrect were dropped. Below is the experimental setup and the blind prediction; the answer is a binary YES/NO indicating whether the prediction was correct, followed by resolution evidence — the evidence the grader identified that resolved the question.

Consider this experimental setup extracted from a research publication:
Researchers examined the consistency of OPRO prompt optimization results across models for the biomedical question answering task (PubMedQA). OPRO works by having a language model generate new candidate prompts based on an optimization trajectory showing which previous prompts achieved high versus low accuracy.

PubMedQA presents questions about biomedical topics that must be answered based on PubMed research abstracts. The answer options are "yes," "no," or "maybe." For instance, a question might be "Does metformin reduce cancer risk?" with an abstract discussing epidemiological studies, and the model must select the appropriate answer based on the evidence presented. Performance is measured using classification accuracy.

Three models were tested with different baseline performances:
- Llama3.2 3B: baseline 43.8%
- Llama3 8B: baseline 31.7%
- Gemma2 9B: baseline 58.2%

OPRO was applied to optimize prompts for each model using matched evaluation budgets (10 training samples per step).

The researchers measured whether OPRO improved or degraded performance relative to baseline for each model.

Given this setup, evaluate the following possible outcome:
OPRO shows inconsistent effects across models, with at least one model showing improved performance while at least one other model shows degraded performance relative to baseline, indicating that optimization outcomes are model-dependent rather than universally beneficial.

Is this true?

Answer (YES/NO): YES